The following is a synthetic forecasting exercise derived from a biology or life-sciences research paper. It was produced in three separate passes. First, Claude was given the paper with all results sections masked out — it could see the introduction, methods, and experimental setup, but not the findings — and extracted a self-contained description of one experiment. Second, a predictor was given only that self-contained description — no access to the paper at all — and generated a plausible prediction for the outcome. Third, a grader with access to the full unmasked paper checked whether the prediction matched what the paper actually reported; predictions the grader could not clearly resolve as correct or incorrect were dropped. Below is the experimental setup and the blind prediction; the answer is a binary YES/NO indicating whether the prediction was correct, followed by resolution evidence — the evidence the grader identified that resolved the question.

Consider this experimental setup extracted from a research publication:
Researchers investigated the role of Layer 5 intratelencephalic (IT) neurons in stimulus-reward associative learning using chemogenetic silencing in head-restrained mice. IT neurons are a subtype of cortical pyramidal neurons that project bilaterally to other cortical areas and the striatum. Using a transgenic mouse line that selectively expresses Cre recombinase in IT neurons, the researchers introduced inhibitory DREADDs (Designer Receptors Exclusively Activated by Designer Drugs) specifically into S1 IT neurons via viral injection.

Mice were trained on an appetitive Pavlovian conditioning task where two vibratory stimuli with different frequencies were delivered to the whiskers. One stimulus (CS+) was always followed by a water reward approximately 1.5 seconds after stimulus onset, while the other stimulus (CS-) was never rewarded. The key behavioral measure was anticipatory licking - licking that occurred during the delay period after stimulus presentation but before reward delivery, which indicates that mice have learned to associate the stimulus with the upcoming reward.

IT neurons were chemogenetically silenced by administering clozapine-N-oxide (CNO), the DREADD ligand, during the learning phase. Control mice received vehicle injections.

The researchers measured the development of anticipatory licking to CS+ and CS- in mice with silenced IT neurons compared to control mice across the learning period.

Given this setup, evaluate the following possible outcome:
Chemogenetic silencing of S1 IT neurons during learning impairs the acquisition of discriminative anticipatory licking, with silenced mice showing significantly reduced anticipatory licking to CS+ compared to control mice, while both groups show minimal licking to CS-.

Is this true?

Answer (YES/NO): NO